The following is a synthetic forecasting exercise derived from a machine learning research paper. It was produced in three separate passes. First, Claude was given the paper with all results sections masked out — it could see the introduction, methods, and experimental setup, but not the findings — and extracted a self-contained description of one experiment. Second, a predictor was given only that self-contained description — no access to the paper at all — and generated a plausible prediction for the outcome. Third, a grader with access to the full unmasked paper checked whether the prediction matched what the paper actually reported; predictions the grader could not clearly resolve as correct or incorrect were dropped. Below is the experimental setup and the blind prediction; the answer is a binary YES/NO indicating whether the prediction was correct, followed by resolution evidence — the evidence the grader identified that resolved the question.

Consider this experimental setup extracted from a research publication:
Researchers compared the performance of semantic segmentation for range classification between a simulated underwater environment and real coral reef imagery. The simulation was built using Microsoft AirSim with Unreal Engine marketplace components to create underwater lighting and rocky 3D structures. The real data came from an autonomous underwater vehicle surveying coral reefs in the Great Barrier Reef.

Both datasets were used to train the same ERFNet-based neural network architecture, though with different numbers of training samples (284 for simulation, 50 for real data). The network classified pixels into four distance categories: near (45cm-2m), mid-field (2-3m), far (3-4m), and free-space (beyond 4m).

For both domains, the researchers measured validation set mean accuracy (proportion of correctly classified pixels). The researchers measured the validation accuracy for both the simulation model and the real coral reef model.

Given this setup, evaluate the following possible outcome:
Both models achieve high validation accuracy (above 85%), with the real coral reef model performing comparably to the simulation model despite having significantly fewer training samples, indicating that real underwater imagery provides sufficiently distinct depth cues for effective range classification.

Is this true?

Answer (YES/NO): NO